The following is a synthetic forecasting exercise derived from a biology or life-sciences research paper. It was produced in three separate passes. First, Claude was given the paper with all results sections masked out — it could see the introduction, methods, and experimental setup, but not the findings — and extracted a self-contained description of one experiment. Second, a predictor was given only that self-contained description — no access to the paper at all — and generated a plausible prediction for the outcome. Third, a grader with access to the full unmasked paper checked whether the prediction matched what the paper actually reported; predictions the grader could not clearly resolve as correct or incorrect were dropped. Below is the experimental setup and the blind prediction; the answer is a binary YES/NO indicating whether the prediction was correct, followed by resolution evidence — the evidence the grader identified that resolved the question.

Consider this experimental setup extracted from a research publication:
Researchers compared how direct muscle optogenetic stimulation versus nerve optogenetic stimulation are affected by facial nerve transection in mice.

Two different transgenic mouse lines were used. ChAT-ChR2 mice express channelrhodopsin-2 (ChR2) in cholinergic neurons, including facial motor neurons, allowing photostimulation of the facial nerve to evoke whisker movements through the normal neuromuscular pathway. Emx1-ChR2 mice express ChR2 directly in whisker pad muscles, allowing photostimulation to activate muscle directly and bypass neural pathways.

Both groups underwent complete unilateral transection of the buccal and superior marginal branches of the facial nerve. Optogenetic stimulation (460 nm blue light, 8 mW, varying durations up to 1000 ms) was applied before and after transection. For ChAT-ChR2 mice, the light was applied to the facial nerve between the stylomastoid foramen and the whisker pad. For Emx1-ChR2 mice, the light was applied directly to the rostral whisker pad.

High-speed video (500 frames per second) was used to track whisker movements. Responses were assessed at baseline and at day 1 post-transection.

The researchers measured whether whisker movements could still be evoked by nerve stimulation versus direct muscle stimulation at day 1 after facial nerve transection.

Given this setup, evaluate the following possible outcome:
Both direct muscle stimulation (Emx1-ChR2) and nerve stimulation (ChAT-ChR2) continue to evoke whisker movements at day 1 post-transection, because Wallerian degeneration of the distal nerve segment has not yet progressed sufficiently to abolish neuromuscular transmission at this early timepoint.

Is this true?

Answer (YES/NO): NO